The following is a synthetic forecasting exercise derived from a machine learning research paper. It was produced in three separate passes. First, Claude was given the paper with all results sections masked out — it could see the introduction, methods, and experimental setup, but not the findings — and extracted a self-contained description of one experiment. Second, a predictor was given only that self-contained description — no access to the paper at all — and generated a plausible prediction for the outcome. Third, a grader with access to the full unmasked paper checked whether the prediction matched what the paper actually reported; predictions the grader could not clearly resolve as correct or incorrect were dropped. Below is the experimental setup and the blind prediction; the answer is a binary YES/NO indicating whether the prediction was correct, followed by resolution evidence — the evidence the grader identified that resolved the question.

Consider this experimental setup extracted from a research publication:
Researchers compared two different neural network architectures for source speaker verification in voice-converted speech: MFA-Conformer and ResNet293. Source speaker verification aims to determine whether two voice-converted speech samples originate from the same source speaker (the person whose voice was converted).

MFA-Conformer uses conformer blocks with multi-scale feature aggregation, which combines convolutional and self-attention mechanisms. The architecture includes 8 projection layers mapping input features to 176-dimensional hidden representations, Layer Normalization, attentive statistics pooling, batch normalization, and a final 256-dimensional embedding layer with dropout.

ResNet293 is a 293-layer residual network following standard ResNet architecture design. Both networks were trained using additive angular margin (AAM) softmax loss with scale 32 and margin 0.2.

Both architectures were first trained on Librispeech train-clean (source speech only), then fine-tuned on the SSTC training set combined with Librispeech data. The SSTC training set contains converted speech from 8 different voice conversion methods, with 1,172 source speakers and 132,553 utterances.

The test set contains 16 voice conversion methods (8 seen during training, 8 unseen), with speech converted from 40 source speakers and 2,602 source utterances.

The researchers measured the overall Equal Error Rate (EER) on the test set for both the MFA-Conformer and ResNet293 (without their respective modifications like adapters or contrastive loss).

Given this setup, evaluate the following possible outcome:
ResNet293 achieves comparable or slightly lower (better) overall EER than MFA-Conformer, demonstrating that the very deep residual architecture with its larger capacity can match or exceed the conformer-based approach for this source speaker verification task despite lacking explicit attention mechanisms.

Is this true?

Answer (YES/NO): YES